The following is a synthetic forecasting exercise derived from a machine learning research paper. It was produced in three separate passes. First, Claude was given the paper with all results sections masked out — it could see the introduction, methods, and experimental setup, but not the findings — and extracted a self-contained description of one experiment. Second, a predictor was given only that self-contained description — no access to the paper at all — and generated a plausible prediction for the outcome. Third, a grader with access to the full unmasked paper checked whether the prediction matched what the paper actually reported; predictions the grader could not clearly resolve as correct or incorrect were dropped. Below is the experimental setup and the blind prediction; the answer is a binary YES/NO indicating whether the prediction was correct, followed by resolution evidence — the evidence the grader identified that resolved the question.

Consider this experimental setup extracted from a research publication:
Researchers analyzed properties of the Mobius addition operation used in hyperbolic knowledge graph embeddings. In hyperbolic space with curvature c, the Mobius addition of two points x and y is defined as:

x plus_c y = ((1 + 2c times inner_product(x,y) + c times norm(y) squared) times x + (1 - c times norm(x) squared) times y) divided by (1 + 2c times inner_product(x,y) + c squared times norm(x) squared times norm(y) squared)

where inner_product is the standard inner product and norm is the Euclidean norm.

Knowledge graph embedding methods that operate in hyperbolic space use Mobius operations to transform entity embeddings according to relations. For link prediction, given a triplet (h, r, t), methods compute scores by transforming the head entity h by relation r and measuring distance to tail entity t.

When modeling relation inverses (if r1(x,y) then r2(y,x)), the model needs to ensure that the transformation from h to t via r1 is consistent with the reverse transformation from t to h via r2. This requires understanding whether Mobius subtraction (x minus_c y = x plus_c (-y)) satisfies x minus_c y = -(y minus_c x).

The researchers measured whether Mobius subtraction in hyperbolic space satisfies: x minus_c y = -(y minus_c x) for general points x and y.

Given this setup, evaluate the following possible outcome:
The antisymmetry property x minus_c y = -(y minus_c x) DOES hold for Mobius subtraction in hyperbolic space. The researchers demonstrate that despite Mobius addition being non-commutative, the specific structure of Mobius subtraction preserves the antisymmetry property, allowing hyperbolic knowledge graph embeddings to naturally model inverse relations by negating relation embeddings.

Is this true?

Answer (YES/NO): NO